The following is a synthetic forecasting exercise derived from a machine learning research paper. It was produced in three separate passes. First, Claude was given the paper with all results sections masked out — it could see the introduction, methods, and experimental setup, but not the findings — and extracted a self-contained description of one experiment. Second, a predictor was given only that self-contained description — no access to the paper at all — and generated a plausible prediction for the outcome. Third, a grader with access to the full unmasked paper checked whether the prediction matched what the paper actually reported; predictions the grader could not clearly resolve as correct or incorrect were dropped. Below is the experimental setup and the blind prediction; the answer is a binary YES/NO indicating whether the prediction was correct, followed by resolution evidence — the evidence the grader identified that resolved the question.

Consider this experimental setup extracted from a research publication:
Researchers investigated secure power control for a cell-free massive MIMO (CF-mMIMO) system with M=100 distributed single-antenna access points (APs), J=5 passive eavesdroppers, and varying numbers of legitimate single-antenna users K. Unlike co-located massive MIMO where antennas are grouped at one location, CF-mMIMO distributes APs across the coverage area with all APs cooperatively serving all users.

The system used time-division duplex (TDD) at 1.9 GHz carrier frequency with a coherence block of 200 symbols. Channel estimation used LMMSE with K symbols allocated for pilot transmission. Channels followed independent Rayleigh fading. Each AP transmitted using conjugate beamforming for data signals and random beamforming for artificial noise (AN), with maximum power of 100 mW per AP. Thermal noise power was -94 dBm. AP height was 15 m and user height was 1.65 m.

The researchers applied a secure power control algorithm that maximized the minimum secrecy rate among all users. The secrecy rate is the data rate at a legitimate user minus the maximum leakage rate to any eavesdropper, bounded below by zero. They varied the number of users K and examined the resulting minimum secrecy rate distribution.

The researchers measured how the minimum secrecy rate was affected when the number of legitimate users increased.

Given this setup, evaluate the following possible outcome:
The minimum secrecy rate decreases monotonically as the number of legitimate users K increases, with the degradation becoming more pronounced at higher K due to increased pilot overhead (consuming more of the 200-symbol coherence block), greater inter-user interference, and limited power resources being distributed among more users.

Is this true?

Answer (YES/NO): NO